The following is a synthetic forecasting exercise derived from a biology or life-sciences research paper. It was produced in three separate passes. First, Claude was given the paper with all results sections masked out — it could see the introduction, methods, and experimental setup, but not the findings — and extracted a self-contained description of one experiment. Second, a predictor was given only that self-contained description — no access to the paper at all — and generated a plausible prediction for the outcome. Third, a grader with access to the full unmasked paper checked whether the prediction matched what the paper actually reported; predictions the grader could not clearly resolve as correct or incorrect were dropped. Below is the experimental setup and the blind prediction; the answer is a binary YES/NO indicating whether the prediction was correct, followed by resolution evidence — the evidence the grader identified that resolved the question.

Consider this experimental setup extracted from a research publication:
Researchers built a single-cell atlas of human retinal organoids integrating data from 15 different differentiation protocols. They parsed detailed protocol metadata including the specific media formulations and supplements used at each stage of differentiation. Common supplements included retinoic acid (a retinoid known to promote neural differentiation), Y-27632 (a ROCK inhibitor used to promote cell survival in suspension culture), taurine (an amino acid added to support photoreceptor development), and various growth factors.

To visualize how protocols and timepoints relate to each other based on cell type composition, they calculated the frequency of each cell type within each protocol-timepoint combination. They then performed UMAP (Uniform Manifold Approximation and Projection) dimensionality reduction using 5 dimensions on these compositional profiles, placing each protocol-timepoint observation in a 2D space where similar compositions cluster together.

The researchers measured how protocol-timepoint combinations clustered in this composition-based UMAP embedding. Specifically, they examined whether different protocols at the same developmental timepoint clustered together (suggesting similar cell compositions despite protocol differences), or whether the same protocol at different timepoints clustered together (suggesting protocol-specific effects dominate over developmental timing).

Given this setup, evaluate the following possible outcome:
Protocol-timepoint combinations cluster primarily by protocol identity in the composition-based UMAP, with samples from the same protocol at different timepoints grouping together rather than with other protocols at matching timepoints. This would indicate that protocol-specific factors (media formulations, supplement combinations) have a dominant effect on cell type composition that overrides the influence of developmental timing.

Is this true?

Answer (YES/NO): NO